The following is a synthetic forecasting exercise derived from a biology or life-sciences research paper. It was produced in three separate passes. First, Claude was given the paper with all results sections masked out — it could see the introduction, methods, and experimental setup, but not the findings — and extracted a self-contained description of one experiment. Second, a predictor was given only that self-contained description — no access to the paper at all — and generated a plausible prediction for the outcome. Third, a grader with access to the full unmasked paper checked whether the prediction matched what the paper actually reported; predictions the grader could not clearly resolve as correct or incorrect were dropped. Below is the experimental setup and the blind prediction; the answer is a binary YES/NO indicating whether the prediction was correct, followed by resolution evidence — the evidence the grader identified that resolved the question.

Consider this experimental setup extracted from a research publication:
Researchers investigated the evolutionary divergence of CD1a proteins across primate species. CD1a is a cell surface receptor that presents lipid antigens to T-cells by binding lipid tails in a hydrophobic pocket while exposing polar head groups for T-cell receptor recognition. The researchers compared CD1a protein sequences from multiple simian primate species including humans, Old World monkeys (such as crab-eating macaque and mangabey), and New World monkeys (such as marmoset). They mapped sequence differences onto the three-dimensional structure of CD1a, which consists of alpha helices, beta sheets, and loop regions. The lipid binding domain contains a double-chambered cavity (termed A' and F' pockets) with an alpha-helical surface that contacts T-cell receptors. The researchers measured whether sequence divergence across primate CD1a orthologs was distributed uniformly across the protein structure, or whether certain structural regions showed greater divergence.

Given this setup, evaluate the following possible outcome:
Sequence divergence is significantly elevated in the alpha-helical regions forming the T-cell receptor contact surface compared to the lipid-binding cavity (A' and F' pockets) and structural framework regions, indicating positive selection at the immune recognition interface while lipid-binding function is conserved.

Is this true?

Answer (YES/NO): NO